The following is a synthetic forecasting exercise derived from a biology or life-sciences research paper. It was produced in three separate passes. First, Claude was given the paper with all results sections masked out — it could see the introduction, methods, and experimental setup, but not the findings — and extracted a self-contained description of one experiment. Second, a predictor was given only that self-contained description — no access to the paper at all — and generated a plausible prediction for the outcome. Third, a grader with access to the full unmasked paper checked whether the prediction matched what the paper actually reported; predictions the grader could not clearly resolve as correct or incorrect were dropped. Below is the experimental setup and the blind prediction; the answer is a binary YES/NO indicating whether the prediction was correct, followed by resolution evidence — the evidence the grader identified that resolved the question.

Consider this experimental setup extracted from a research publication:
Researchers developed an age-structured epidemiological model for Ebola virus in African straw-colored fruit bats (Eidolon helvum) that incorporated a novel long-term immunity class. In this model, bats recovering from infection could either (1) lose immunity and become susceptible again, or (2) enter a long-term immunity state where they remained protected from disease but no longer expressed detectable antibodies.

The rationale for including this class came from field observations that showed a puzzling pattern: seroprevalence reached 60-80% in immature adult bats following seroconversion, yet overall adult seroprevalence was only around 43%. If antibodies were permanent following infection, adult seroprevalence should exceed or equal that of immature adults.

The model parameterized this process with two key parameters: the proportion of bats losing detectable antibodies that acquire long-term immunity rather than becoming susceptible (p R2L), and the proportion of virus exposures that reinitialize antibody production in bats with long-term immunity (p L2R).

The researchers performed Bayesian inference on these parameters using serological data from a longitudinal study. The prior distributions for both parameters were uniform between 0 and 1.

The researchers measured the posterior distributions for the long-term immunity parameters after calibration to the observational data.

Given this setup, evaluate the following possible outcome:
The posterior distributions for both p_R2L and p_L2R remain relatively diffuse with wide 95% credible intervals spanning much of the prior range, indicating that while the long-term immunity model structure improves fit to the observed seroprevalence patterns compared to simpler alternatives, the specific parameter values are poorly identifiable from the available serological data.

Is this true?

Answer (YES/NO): YES